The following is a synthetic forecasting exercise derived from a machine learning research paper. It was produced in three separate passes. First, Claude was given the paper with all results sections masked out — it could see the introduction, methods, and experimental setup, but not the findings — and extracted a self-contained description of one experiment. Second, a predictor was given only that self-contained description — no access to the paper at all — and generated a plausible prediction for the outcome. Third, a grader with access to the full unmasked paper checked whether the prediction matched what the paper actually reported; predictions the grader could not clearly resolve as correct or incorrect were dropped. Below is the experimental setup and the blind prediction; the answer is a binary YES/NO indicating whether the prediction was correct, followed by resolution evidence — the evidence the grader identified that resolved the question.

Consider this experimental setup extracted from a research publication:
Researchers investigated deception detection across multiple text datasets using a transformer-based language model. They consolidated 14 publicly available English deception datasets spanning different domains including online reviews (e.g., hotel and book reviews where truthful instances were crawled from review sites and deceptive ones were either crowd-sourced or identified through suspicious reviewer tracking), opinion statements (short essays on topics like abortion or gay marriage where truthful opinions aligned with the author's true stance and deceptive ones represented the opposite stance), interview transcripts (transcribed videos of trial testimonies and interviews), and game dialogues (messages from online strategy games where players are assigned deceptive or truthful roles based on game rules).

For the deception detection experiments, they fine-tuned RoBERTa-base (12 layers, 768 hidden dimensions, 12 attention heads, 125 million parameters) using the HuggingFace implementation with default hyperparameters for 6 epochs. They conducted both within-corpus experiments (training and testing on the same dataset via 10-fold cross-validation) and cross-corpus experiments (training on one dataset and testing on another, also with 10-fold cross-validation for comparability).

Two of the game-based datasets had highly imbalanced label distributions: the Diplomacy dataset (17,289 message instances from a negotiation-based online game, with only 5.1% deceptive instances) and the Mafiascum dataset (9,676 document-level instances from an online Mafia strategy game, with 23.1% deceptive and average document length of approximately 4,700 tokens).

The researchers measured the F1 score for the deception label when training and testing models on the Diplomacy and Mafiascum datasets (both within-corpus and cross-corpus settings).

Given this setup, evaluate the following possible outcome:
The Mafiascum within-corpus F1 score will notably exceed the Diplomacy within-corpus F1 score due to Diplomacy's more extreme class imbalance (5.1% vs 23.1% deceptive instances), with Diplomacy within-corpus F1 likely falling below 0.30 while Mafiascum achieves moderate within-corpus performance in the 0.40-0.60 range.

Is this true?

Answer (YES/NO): NO